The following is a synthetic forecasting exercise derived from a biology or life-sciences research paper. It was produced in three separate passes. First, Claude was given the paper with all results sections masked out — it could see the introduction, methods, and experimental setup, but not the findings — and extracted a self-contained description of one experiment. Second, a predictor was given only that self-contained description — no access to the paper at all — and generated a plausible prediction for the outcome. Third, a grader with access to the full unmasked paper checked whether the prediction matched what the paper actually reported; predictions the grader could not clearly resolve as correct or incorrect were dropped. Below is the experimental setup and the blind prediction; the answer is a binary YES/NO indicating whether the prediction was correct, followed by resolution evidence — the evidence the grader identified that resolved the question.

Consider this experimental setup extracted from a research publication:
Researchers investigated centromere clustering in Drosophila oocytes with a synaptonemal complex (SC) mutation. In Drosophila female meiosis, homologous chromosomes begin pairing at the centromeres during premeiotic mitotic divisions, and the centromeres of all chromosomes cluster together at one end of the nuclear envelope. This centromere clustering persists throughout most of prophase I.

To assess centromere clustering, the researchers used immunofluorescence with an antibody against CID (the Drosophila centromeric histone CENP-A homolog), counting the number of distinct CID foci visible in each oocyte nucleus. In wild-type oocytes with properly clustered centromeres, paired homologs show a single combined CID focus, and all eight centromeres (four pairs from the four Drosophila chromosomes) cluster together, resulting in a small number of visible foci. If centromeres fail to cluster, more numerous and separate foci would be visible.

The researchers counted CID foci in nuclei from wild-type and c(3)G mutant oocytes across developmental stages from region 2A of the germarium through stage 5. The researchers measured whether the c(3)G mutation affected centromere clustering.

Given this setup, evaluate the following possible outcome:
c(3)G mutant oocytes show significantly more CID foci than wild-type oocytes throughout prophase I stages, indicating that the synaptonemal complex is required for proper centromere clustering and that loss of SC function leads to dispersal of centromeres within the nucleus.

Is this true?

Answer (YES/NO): NO